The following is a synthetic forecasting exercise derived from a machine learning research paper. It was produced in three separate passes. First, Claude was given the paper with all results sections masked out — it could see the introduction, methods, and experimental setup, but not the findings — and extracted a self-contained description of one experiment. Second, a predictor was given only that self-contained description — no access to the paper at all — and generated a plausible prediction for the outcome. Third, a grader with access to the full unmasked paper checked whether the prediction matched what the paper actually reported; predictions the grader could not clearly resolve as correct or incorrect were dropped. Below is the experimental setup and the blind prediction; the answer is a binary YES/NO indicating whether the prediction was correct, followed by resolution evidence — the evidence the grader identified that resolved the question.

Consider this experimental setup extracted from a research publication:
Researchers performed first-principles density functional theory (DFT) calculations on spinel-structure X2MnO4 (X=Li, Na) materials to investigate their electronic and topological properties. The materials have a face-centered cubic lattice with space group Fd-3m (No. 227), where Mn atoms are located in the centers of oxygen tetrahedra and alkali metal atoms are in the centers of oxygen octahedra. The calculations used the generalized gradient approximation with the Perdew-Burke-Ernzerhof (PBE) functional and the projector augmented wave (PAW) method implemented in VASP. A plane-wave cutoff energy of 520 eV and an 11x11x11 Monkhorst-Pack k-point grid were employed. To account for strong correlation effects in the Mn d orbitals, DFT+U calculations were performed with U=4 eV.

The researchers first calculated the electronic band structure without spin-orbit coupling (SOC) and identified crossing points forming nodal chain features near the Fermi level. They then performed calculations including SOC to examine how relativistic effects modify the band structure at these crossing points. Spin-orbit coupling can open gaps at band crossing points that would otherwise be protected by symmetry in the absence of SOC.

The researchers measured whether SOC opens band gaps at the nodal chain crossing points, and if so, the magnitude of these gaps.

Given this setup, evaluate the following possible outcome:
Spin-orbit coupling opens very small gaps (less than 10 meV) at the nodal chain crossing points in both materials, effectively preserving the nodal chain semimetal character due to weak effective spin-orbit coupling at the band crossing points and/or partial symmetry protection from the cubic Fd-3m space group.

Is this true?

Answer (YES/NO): YES